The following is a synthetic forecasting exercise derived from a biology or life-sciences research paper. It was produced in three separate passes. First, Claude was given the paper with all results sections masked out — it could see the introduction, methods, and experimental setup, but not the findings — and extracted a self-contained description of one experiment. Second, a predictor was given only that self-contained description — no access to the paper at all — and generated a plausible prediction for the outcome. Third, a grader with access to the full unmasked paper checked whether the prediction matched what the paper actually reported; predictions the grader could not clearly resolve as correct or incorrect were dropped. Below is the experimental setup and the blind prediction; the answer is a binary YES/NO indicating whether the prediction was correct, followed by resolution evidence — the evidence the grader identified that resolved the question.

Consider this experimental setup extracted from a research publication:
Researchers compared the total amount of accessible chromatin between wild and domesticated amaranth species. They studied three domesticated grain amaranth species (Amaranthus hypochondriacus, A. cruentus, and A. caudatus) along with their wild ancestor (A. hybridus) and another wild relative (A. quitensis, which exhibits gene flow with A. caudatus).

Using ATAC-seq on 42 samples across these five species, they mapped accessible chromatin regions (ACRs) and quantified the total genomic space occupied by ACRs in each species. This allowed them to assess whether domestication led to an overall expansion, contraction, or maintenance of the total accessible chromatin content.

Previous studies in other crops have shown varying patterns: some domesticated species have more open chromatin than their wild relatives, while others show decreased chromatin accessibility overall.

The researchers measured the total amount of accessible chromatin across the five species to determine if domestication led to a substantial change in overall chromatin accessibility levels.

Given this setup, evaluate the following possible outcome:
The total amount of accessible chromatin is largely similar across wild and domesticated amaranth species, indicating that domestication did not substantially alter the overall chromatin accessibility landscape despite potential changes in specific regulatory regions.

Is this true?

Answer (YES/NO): YES